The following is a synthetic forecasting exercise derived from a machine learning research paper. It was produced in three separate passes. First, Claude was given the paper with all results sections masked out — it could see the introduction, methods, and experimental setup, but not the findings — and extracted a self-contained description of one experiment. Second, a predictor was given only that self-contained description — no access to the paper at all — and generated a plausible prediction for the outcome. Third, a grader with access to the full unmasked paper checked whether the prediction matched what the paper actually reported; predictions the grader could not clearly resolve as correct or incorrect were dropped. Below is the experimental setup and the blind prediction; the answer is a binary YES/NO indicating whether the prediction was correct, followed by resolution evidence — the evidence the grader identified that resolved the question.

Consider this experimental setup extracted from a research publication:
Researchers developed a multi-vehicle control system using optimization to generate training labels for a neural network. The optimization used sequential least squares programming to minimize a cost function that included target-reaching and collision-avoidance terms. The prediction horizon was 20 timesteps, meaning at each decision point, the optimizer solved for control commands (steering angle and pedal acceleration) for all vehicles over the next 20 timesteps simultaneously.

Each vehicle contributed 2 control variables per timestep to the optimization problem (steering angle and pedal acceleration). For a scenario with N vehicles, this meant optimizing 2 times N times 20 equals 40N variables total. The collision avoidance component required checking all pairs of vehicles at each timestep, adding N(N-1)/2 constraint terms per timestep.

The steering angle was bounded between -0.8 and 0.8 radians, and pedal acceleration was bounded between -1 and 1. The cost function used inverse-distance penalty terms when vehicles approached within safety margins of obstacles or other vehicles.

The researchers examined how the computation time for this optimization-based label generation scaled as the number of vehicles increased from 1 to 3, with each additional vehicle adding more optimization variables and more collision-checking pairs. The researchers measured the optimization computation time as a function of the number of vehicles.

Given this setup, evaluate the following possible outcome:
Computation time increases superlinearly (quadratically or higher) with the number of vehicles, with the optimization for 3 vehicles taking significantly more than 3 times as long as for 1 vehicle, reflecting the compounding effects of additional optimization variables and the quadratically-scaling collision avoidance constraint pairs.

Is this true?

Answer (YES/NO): YES